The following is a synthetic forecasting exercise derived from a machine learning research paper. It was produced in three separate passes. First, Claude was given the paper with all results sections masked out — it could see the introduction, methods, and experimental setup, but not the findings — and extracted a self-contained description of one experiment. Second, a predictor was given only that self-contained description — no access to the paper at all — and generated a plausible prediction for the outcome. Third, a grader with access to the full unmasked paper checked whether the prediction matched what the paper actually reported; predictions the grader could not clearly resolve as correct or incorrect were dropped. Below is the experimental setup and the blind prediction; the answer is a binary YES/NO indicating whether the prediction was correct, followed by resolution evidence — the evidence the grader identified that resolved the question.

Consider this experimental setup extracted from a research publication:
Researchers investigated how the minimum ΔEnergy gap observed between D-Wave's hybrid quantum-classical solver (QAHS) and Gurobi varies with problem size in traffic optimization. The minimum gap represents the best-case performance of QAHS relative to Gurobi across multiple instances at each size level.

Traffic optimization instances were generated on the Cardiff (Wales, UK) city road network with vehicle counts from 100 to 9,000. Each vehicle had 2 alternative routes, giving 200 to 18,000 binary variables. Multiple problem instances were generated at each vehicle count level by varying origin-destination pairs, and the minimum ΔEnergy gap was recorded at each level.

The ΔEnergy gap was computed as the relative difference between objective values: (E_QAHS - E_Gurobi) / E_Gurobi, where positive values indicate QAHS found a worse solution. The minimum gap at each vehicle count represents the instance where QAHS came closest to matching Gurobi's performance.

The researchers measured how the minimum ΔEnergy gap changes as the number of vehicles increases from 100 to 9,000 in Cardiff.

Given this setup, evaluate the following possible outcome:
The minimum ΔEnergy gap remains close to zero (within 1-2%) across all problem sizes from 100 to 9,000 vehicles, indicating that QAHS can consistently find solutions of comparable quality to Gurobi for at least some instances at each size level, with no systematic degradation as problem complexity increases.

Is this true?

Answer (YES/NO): NO